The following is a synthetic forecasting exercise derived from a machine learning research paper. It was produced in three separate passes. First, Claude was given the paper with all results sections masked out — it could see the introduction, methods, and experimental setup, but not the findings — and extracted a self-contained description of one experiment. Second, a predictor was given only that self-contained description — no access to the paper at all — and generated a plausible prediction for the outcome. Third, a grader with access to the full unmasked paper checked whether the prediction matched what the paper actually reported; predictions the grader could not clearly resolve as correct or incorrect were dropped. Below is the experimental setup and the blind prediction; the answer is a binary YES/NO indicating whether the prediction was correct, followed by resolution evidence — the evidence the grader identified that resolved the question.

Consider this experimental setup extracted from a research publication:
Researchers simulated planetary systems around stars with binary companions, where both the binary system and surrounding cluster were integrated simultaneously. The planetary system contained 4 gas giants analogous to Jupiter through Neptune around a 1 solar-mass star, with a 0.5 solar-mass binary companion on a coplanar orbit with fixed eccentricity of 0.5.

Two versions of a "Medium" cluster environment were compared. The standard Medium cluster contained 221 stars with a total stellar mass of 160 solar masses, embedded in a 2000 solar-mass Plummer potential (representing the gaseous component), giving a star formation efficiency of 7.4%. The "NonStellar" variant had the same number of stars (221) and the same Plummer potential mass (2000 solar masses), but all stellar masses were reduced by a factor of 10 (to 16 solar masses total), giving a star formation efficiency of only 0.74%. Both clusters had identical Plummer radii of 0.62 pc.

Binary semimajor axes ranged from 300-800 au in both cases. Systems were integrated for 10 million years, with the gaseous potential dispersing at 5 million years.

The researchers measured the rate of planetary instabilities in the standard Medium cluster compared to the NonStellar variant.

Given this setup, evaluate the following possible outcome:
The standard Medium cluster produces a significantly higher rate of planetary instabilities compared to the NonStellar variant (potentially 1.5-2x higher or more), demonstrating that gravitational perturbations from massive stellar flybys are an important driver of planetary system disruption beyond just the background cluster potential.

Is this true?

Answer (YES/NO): YES